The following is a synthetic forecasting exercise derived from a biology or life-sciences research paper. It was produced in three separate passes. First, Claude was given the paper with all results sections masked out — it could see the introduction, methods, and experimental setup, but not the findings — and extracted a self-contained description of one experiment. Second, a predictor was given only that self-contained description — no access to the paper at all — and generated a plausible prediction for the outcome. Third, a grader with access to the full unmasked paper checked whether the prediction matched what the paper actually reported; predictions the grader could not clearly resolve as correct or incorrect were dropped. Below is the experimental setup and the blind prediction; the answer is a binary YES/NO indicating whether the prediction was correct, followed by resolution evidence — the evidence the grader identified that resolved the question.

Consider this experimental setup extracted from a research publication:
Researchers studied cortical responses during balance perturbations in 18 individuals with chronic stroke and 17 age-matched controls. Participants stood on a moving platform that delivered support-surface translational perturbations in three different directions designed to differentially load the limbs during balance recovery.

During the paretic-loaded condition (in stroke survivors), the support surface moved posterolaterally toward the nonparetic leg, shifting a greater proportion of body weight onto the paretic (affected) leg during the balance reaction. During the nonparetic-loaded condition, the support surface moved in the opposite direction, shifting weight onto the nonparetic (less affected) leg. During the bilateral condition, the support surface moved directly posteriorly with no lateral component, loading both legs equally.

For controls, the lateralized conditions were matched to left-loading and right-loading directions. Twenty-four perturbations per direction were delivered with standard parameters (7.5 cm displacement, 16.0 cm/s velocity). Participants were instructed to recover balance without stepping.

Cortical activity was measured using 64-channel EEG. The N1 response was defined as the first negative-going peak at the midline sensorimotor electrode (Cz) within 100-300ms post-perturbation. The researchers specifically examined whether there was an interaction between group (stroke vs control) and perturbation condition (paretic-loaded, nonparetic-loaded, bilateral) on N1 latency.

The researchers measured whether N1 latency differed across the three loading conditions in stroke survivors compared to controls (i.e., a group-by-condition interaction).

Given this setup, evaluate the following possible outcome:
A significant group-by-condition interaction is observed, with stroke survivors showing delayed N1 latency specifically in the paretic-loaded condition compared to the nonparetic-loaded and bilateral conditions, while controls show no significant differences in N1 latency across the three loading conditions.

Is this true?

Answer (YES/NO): NO